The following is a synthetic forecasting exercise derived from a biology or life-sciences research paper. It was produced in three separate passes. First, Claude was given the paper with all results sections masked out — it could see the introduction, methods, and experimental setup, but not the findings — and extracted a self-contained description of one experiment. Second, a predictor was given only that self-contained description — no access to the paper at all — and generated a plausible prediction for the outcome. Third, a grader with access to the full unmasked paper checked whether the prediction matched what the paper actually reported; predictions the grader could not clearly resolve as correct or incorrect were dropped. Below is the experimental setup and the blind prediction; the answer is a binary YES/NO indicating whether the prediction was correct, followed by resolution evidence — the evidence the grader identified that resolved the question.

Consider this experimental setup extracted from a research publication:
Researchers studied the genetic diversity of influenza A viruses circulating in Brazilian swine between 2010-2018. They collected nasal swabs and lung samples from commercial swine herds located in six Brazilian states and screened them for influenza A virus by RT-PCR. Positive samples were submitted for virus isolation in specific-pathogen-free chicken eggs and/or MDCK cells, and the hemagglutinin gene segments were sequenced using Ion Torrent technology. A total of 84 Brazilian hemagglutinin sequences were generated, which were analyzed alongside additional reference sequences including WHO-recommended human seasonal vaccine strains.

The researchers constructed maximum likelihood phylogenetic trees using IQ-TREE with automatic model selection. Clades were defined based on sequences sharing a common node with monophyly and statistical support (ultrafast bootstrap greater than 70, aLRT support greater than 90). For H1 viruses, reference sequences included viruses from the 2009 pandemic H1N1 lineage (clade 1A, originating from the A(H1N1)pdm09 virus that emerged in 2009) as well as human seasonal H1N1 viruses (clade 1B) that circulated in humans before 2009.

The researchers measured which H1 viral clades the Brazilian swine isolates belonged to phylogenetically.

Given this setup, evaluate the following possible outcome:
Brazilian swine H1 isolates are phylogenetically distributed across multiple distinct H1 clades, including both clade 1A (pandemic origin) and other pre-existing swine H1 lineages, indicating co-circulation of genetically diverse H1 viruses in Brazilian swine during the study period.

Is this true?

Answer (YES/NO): NO